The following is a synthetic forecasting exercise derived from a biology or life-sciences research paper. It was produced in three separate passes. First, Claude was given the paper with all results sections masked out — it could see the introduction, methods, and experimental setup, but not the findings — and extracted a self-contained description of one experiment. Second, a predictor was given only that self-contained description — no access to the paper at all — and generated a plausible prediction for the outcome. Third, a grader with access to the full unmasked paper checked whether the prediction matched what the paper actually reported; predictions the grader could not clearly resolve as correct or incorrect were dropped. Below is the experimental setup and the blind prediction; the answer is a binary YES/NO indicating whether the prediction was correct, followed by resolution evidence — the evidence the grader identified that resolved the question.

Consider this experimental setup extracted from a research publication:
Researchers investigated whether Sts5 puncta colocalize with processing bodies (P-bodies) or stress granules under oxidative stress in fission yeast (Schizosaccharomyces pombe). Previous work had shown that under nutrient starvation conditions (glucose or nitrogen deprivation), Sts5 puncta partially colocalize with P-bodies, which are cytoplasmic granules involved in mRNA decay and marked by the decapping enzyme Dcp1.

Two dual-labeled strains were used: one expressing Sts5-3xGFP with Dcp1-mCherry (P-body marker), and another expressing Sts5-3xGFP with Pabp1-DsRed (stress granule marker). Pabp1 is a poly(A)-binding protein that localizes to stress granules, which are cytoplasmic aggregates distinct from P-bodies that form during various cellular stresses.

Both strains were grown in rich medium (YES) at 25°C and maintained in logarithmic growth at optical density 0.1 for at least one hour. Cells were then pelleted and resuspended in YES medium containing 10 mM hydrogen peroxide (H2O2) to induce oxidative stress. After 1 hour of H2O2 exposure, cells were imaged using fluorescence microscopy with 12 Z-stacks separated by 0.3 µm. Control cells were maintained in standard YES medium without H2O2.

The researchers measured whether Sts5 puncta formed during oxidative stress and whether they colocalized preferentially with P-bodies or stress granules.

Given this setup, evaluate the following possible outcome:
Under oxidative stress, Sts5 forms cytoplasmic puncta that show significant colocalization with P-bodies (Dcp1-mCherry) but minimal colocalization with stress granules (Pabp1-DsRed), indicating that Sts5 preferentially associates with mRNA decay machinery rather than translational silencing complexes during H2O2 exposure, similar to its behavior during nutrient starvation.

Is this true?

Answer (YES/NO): NO